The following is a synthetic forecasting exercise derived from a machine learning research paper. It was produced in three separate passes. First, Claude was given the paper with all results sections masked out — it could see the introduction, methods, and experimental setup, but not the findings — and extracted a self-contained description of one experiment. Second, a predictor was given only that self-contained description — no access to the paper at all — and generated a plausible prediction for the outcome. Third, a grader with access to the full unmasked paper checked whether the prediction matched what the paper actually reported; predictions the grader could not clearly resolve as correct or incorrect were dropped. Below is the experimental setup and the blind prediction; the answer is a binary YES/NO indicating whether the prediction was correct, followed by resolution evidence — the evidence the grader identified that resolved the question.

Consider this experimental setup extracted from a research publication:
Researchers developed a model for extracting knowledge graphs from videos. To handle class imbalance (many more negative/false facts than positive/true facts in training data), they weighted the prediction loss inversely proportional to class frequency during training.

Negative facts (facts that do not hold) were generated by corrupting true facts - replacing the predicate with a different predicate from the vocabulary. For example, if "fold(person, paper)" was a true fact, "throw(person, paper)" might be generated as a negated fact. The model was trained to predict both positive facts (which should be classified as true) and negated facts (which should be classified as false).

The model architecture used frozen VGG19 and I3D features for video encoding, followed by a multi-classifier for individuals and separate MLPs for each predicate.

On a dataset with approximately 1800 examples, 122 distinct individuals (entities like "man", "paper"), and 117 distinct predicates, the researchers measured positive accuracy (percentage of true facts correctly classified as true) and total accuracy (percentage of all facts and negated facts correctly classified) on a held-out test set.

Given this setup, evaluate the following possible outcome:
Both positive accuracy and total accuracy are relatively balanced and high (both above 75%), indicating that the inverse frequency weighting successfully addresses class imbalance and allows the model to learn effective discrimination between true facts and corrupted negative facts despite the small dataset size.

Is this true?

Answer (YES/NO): NO